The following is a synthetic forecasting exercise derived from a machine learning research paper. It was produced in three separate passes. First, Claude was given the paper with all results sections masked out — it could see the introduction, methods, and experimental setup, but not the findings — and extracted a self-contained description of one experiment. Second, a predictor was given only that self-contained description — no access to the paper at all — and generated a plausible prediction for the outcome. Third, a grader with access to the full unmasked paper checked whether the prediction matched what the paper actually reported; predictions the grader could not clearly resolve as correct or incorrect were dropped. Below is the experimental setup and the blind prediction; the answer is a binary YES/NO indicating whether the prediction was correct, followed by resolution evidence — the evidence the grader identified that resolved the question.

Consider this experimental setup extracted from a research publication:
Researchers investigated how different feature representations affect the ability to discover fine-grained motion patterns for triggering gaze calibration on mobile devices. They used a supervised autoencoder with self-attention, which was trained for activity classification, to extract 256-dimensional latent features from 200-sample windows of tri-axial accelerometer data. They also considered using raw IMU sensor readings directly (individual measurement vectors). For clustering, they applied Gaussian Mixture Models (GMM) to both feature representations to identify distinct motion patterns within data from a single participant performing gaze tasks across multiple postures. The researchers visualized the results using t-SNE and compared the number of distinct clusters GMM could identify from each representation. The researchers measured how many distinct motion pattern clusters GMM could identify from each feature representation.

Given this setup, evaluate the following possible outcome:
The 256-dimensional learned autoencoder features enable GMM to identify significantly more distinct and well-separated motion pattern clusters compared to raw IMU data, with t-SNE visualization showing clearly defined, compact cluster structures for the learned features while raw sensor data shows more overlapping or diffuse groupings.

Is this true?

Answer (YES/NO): NO